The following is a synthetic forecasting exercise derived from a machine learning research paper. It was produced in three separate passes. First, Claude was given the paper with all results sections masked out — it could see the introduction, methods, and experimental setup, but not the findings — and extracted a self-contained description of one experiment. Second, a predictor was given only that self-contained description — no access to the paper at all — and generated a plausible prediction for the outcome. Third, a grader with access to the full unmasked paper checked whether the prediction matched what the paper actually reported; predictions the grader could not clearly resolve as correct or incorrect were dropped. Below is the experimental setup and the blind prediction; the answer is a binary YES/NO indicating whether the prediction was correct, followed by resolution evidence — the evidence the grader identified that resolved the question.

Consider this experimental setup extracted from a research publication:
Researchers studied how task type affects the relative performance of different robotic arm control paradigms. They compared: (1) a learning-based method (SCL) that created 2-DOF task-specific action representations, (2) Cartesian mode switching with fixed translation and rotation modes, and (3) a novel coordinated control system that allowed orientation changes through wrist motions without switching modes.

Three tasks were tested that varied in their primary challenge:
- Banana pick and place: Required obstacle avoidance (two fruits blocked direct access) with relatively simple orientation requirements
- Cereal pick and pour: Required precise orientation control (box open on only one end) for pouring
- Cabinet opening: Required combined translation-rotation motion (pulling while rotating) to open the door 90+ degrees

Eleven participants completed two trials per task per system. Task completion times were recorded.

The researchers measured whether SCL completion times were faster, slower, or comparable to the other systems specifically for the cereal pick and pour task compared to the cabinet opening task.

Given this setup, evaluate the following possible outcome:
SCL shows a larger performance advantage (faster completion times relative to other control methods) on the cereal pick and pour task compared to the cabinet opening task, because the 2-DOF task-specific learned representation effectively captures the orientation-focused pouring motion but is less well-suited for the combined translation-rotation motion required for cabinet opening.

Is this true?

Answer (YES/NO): NO